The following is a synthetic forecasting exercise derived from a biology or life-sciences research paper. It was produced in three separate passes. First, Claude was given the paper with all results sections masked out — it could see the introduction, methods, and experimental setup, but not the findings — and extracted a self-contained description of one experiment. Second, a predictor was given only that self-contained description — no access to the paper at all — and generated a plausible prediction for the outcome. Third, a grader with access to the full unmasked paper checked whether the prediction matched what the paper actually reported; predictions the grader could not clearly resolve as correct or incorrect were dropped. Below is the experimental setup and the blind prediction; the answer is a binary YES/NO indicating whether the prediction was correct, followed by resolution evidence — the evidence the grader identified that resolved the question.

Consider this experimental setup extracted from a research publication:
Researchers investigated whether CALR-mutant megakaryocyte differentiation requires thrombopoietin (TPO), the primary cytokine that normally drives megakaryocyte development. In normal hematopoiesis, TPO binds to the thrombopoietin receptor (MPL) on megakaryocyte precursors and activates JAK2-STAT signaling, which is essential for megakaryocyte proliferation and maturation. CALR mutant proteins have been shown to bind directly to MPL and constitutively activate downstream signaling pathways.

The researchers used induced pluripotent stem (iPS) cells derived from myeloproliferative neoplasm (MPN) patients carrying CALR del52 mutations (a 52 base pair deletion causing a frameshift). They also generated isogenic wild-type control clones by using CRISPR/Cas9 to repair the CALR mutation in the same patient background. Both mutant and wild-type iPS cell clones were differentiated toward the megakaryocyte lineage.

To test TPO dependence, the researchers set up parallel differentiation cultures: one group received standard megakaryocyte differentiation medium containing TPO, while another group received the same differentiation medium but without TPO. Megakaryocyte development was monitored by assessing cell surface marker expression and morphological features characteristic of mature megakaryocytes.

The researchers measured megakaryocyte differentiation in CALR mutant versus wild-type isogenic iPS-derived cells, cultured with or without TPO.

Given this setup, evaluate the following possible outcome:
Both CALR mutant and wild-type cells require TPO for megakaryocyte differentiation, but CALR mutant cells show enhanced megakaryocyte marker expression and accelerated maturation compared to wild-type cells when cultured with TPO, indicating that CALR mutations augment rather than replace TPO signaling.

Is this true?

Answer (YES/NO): NO